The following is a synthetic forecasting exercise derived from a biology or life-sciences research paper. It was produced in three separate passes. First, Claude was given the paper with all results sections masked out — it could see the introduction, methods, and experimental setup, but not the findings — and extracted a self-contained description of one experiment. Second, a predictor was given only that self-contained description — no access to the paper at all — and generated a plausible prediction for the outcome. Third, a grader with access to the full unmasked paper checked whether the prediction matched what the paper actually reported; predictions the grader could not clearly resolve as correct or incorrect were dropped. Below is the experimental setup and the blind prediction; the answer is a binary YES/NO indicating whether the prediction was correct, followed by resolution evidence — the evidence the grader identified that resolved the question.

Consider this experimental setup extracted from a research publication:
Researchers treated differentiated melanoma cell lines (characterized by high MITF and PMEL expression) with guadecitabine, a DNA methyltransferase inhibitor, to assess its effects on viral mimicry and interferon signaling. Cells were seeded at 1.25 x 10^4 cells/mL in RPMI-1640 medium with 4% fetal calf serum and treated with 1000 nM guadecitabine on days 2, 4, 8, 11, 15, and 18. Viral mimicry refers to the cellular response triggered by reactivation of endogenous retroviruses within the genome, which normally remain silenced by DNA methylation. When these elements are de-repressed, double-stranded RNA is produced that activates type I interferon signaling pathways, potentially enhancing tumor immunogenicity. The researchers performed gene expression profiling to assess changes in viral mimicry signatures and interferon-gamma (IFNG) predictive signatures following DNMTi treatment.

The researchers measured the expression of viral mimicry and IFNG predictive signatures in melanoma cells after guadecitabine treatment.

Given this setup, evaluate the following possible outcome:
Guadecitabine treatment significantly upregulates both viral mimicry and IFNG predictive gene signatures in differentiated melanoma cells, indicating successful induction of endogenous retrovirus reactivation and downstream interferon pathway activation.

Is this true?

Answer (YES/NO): NO